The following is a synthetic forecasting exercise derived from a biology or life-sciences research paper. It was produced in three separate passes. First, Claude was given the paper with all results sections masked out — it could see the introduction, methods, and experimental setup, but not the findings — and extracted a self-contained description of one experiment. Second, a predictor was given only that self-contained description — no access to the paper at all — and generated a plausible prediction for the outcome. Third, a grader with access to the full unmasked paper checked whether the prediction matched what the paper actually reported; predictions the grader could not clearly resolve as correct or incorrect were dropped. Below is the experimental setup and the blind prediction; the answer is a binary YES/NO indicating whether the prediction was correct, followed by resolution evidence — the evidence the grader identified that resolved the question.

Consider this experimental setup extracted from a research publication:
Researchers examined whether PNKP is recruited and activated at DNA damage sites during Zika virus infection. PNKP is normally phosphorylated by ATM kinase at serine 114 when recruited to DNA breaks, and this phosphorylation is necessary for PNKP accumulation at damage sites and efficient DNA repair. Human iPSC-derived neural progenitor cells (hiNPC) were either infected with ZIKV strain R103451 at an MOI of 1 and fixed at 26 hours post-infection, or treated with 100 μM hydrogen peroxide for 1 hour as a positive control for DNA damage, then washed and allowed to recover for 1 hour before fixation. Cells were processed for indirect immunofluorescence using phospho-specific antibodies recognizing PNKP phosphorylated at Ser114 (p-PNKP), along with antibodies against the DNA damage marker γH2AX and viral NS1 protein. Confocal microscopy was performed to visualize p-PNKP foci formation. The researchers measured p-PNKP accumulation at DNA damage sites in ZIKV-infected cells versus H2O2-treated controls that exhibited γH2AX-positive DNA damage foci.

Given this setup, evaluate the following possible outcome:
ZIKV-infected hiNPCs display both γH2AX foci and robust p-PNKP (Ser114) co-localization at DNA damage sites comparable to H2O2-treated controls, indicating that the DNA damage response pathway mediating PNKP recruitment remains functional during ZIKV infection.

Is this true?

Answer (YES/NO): NO